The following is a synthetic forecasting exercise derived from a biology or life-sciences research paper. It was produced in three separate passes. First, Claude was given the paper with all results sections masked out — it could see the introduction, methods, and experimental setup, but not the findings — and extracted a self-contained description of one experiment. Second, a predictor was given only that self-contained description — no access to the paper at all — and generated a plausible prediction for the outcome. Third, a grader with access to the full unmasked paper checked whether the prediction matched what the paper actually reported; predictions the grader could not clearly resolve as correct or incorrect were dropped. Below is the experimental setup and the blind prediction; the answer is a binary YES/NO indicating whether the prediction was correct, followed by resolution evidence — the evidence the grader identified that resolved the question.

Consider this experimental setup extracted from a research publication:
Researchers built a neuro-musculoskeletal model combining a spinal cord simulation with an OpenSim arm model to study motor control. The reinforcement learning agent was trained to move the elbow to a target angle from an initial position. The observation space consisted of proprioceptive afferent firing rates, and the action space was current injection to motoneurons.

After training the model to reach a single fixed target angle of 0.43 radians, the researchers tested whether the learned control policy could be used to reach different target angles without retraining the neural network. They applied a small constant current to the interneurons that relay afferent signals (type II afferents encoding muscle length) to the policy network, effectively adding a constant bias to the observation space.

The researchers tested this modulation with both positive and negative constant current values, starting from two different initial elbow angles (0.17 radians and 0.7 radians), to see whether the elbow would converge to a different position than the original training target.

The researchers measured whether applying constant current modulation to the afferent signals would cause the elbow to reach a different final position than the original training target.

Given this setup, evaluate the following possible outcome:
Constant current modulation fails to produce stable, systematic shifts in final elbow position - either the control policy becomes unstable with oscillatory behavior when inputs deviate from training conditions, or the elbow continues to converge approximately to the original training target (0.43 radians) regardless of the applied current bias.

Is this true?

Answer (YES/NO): NO